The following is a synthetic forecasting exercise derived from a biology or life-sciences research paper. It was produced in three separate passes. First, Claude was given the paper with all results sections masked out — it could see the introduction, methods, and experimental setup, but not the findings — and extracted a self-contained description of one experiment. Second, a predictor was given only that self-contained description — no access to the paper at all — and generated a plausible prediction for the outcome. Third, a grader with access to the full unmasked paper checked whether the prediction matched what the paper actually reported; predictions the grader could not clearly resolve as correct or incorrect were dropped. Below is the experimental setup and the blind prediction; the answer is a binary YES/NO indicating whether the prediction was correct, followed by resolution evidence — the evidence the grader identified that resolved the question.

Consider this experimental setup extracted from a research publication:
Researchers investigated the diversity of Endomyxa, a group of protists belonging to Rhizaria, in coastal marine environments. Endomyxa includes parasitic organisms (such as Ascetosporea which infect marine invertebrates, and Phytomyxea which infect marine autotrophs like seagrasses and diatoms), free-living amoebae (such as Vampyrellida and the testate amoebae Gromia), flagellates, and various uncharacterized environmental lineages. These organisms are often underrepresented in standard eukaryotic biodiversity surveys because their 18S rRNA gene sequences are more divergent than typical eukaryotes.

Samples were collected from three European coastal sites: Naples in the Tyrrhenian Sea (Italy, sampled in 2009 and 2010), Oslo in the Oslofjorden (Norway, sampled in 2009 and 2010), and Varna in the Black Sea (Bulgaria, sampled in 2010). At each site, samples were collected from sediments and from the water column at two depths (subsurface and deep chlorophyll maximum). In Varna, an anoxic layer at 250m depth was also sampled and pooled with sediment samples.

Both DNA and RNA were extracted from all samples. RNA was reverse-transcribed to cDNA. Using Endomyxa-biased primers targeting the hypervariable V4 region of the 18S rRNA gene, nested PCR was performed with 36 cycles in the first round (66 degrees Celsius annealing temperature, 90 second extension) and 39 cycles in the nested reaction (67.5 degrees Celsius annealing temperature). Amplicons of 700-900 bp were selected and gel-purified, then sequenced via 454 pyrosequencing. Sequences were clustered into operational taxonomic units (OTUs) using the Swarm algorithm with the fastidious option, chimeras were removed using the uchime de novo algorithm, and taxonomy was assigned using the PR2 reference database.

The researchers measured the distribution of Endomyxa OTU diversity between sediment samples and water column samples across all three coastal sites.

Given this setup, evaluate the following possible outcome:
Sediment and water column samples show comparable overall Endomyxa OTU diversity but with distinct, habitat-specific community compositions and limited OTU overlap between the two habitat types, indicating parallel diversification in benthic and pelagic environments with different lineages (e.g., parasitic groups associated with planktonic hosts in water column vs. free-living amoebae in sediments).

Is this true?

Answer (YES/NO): NO